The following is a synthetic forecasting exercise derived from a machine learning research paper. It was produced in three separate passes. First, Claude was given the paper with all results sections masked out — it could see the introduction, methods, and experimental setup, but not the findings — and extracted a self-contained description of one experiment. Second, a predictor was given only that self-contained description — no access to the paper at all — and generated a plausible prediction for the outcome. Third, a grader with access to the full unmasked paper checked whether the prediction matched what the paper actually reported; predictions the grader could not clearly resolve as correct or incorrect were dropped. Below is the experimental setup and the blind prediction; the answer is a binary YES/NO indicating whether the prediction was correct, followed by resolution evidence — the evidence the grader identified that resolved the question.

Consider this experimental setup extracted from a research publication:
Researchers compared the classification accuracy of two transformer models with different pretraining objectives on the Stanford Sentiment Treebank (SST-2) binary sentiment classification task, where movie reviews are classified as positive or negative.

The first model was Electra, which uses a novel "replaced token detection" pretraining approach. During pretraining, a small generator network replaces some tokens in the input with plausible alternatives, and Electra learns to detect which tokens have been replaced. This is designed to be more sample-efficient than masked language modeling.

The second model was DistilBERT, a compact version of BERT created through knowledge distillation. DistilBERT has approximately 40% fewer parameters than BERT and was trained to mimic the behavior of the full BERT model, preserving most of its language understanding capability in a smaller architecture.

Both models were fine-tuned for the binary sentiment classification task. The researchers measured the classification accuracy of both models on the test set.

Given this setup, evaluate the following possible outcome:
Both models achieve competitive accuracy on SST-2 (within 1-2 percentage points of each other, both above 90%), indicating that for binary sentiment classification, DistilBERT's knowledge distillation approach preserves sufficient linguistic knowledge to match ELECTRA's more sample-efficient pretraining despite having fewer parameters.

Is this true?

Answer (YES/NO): YES